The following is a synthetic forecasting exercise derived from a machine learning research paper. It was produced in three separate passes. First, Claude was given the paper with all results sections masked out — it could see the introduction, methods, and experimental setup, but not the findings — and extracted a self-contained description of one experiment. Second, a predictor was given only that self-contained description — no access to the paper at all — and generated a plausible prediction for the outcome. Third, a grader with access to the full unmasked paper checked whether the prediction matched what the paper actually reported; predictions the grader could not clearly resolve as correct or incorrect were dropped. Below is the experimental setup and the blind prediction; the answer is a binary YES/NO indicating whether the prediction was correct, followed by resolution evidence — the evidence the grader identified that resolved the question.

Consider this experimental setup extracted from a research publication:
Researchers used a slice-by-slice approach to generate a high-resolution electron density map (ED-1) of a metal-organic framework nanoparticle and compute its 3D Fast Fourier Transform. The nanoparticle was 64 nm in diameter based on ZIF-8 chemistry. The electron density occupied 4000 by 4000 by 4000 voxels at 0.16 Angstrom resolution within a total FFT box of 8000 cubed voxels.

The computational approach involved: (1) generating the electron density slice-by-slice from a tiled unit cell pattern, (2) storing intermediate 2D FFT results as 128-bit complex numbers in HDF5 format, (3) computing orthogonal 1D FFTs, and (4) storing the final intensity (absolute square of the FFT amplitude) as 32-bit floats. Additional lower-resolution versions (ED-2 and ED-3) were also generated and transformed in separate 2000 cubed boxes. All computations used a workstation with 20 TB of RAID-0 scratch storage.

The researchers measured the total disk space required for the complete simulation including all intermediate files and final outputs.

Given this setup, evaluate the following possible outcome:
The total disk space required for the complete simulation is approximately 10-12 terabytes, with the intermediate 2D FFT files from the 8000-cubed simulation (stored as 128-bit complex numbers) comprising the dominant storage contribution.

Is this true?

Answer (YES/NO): NO